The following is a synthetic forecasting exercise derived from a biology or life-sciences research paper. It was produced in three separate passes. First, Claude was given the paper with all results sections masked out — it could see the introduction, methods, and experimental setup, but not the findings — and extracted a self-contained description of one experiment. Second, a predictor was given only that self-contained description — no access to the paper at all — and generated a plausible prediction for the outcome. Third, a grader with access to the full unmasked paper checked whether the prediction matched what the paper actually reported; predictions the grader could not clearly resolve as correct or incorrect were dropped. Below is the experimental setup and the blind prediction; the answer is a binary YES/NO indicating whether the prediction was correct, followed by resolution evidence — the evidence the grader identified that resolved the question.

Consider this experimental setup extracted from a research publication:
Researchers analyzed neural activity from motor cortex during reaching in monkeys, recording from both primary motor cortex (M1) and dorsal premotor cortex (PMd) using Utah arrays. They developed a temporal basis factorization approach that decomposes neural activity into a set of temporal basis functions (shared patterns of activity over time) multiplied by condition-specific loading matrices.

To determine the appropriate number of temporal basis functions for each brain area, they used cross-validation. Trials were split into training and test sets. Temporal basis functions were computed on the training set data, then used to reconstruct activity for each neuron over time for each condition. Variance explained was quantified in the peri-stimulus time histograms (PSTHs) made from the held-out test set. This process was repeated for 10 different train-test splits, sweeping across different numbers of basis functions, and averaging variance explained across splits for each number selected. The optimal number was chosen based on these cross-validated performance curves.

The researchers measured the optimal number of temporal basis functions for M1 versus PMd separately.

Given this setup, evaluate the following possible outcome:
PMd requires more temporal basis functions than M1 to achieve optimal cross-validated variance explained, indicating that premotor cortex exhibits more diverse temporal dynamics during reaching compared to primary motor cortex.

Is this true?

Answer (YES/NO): NO